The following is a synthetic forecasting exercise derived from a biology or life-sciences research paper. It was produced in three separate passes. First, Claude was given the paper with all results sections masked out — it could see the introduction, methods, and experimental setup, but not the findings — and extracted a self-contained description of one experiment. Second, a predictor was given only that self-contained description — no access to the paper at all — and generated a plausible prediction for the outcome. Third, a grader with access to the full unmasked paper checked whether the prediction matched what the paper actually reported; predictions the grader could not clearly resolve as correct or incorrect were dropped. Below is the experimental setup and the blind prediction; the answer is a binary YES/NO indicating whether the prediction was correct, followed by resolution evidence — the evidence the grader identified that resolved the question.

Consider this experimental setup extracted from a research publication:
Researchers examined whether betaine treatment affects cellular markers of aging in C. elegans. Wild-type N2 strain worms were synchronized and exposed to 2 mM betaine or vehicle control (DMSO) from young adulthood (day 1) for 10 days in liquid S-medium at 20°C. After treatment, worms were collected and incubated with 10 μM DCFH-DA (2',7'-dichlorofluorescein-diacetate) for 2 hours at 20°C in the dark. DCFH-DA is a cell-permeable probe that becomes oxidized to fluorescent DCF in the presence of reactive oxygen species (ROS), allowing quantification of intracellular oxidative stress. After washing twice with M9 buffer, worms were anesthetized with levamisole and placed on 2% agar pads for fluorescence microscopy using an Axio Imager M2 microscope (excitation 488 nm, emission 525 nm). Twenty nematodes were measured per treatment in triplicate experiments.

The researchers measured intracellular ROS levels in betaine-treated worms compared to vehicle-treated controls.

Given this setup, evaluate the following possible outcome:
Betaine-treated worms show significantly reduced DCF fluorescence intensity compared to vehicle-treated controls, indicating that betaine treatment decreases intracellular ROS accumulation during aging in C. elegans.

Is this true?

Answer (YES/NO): YES